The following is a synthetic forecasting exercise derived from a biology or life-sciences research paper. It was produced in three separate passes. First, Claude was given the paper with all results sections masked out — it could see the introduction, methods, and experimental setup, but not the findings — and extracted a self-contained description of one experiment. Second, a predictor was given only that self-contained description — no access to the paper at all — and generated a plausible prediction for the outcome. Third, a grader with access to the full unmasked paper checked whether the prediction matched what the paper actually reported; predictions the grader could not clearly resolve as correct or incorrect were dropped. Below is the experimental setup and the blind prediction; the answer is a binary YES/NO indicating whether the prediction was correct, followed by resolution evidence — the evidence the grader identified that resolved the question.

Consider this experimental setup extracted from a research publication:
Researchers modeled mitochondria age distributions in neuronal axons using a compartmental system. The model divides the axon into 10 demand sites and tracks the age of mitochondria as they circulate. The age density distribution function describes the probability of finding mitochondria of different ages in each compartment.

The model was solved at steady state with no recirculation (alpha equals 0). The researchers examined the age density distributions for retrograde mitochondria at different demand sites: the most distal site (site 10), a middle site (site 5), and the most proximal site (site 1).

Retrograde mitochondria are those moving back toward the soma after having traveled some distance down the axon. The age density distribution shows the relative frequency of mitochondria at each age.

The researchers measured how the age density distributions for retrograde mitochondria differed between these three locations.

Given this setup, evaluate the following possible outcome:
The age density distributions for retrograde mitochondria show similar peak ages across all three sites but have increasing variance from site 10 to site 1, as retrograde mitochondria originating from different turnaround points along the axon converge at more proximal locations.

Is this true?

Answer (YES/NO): NO